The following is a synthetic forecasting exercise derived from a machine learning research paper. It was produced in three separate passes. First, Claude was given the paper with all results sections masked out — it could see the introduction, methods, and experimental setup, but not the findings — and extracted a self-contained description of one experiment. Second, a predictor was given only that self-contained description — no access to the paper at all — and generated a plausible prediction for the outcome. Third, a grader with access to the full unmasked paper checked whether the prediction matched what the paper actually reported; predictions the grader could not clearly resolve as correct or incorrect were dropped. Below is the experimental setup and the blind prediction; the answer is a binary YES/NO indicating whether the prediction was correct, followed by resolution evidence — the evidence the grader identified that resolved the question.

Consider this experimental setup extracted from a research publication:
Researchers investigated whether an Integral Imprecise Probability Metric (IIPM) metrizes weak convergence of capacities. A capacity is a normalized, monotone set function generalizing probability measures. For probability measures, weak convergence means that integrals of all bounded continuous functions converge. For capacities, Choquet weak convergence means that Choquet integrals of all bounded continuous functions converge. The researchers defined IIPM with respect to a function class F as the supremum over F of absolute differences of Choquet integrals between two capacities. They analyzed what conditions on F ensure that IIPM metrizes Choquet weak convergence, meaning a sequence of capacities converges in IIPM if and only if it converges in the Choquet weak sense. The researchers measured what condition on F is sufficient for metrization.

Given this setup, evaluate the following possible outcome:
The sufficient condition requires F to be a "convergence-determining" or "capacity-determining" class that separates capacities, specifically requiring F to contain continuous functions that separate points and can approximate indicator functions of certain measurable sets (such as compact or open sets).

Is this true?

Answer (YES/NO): NO